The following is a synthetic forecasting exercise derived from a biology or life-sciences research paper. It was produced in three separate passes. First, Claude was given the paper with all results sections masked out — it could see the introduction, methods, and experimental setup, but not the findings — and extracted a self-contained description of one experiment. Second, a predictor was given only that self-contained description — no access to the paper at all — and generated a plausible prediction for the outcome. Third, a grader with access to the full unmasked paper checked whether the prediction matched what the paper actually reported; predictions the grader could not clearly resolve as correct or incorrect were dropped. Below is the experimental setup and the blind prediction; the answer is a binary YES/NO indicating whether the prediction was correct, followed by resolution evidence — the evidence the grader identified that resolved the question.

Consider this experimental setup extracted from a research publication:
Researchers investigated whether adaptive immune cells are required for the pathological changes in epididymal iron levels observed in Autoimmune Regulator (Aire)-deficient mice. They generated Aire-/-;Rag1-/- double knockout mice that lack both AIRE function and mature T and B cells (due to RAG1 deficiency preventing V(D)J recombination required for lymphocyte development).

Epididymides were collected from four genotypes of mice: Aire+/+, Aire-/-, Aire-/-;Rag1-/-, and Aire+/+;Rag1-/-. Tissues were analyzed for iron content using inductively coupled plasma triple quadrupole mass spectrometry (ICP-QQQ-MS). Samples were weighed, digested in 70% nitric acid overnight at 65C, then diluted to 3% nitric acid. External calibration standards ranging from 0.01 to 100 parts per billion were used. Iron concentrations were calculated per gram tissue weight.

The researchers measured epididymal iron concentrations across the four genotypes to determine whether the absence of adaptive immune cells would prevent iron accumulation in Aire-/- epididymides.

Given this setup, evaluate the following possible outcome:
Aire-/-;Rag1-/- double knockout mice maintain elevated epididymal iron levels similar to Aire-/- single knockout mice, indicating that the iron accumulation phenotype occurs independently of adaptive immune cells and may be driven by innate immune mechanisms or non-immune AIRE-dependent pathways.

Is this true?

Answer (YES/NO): NO